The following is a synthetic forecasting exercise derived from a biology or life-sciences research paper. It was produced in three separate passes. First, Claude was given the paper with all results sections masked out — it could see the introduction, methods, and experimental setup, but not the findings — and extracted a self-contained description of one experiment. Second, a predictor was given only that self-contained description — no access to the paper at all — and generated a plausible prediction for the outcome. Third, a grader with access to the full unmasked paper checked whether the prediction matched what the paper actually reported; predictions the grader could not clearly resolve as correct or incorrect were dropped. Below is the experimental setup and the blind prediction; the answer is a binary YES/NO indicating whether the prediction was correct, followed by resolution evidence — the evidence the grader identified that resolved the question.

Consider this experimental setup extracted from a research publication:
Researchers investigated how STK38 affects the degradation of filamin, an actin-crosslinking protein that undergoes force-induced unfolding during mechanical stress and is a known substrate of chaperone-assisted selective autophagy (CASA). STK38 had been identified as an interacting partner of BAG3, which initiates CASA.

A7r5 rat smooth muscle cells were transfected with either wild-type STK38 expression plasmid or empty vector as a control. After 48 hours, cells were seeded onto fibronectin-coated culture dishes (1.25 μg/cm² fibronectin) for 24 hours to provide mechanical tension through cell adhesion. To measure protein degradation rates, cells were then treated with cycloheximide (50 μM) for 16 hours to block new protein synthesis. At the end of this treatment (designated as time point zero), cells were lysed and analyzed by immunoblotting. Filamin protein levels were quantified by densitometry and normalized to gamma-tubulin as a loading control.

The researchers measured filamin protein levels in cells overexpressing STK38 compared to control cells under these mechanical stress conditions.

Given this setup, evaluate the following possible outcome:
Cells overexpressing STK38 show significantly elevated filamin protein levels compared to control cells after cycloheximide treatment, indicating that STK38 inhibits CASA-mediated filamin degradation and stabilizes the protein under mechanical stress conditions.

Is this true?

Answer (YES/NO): YES